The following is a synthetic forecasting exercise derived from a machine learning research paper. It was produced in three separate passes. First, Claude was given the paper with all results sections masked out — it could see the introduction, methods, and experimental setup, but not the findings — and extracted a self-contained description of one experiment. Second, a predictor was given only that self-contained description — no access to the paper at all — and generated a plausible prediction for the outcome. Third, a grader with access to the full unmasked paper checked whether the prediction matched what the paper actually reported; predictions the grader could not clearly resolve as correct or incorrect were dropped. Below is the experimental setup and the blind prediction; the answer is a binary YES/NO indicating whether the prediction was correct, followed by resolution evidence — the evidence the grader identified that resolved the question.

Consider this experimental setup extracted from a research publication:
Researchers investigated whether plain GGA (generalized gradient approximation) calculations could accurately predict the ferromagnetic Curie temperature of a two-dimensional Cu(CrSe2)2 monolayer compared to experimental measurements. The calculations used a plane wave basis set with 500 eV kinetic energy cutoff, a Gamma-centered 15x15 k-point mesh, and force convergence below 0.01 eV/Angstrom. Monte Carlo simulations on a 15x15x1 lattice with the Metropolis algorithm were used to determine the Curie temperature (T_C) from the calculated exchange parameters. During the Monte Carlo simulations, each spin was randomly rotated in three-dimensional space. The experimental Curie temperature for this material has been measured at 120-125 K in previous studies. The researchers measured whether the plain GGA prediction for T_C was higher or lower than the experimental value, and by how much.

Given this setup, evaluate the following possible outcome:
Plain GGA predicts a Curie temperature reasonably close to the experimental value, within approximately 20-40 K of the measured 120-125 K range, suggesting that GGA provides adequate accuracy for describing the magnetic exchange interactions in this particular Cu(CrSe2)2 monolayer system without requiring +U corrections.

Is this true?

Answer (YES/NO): NO